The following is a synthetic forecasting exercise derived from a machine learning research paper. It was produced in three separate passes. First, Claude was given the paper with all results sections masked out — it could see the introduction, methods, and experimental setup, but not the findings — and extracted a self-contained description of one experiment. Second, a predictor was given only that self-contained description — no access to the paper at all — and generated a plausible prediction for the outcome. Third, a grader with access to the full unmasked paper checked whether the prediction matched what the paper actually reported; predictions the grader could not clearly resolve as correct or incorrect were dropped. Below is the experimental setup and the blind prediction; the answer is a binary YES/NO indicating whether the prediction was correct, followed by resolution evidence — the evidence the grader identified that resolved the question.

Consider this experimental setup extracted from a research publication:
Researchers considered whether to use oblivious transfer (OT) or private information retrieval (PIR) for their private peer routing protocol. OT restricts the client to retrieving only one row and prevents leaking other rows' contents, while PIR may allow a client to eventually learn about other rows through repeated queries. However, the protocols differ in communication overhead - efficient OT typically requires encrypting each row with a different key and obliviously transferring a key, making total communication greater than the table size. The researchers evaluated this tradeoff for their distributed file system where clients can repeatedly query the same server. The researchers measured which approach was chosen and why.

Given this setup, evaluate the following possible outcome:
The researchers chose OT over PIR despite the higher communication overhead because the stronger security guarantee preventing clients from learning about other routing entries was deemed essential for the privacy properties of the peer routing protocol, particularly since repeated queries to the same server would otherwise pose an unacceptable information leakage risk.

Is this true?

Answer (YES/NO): NO